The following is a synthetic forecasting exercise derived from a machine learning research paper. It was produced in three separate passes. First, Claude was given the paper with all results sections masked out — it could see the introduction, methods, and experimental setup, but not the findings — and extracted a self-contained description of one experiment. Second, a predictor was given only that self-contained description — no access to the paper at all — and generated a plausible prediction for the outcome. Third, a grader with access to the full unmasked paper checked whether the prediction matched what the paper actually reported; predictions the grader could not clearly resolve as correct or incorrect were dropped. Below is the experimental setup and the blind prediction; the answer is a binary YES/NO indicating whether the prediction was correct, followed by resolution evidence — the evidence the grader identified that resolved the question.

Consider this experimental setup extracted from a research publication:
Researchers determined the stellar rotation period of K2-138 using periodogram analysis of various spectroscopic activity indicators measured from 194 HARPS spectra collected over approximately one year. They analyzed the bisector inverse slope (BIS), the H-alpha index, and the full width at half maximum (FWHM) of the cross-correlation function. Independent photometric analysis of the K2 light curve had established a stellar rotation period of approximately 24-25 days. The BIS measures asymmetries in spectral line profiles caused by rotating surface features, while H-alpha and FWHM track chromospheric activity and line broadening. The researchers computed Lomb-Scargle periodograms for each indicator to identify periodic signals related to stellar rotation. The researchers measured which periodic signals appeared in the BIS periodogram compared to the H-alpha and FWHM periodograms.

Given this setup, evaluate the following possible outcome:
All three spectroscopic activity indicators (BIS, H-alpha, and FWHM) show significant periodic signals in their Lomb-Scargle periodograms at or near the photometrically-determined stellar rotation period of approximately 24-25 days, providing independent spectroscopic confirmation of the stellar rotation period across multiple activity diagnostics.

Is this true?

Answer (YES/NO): NO